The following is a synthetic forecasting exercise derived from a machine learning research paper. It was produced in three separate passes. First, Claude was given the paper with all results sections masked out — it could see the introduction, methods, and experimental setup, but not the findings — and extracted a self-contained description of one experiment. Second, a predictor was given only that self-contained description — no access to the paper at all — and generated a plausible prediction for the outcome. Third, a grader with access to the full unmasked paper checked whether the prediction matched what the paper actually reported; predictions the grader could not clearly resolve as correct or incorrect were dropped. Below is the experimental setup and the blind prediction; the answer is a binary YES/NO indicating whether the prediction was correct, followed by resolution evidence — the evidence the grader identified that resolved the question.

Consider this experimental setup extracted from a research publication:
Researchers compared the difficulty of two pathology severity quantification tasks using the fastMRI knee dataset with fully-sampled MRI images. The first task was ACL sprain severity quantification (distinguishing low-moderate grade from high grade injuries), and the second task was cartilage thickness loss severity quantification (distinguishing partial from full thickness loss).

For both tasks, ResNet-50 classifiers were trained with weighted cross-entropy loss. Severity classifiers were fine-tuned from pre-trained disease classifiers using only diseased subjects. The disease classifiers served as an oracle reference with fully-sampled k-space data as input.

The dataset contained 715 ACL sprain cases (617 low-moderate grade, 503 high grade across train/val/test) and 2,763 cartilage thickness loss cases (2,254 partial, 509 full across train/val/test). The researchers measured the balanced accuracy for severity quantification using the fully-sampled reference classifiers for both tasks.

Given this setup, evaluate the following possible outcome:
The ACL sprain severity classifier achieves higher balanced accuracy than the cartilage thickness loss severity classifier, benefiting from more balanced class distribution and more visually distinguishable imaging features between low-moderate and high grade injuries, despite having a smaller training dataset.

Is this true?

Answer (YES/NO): YES